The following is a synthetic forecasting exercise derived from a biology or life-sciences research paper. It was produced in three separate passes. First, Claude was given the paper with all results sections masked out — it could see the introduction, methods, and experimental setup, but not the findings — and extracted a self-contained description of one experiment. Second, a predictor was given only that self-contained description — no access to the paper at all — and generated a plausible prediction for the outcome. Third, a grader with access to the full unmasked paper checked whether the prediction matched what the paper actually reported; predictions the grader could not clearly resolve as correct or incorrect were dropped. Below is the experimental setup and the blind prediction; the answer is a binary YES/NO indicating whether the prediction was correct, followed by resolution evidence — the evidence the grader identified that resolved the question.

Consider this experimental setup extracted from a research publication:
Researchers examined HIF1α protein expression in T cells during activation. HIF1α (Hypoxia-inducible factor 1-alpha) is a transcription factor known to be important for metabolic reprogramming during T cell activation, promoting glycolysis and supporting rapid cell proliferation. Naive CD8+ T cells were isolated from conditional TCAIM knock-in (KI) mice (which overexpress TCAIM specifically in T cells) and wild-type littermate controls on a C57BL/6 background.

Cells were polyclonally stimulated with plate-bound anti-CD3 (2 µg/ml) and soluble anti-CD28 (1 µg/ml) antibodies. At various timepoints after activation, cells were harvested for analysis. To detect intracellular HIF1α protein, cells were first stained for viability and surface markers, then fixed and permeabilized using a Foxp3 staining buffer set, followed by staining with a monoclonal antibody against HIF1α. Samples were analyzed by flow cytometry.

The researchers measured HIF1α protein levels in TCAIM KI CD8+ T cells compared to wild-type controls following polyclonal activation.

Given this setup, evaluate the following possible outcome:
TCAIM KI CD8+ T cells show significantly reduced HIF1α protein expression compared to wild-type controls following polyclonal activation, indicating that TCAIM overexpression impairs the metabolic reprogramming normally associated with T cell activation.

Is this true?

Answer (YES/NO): YES